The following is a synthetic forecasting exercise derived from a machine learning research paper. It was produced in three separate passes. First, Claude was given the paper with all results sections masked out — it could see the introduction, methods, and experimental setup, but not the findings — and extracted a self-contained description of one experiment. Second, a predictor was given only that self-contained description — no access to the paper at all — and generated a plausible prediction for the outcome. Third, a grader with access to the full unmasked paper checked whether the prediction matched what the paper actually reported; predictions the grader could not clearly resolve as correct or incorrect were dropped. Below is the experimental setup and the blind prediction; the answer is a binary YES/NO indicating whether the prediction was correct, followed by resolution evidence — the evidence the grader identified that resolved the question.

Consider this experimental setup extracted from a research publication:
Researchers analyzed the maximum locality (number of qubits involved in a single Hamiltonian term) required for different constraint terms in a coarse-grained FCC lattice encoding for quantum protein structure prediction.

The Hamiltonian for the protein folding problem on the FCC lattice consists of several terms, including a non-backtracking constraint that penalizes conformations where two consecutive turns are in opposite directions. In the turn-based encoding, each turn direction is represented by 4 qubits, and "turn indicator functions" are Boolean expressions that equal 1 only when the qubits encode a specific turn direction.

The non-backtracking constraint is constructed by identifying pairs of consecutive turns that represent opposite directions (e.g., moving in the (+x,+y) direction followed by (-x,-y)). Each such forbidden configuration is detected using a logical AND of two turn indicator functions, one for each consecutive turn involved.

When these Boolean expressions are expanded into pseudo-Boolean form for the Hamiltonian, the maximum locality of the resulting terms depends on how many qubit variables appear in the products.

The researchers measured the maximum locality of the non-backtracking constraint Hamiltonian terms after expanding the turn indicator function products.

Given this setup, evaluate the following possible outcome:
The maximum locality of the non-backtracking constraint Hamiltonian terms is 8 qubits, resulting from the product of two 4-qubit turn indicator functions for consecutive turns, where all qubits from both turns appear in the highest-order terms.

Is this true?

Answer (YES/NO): YES